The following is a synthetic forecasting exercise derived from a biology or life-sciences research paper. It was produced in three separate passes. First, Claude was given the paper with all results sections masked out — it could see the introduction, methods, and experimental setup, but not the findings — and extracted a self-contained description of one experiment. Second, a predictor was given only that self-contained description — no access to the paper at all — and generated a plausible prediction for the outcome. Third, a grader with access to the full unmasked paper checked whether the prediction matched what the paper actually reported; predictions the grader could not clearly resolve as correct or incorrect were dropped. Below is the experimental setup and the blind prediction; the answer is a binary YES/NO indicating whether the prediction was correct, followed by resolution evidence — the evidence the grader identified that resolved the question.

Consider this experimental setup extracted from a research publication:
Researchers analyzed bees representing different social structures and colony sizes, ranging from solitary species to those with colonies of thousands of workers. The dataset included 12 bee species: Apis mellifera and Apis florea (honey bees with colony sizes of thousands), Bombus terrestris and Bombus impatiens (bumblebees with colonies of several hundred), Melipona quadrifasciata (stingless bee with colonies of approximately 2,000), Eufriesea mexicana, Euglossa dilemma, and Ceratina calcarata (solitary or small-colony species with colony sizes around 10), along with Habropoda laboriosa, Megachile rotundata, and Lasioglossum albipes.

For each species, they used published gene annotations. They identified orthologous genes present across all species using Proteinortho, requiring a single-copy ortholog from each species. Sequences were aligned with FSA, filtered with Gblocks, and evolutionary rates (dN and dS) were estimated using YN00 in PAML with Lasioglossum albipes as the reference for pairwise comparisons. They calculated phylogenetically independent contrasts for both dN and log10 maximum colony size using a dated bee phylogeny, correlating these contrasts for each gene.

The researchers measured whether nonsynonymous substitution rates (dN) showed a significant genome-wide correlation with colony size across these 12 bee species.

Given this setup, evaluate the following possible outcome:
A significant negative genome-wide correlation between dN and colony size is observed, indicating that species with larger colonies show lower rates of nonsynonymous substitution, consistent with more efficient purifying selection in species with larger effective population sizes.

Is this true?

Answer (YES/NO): NO